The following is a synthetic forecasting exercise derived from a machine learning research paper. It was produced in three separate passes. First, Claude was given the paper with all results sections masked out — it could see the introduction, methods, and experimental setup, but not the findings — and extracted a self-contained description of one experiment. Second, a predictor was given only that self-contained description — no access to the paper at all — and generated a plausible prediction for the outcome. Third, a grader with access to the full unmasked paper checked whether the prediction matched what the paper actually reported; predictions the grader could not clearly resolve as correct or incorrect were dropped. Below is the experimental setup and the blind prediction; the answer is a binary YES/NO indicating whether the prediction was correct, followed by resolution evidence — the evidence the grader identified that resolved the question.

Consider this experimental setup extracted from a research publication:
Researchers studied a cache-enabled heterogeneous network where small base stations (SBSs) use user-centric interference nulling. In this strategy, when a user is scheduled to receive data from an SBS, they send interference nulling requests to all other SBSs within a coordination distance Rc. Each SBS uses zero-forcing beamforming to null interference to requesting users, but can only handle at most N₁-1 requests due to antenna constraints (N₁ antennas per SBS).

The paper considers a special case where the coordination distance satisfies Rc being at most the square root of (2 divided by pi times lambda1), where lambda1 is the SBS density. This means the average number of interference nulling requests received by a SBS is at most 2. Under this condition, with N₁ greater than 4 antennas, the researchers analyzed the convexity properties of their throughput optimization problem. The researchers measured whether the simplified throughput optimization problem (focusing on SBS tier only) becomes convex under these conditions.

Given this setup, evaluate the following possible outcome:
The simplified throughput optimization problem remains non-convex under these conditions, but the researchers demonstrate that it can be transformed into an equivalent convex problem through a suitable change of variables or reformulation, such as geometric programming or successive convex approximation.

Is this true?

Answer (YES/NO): NO